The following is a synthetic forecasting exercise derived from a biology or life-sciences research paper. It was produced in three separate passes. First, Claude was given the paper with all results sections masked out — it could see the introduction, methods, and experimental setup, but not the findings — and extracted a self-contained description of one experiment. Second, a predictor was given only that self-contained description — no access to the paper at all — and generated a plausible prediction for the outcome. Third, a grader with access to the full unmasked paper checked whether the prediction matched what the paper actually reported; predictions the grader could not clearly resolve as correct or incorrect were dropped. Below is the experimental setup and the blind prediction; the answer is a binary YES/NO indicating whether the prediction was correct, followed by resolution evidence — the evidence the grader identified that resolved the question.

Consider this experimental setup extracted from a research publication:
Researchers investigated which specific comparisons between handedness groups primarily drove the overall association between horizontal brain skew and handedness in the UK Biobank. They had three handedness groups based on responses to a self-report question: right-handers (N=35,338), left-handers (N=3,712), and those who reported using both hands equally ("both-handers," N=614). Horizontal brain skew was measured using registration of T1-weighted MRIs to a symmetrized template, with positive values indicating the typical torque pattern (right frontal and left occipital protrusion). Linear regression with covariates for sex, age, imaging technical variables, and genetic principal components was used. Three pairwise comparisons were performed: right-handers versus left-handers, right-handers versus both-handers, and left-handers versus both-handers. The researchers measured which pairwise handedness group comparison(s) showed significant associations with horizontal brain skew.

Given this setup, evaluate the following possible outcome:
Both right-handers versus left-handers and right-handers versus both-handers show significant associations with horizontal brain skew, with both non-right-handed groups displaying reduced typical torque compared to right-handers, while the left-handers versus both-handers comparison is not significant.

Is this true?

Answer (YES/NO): NO